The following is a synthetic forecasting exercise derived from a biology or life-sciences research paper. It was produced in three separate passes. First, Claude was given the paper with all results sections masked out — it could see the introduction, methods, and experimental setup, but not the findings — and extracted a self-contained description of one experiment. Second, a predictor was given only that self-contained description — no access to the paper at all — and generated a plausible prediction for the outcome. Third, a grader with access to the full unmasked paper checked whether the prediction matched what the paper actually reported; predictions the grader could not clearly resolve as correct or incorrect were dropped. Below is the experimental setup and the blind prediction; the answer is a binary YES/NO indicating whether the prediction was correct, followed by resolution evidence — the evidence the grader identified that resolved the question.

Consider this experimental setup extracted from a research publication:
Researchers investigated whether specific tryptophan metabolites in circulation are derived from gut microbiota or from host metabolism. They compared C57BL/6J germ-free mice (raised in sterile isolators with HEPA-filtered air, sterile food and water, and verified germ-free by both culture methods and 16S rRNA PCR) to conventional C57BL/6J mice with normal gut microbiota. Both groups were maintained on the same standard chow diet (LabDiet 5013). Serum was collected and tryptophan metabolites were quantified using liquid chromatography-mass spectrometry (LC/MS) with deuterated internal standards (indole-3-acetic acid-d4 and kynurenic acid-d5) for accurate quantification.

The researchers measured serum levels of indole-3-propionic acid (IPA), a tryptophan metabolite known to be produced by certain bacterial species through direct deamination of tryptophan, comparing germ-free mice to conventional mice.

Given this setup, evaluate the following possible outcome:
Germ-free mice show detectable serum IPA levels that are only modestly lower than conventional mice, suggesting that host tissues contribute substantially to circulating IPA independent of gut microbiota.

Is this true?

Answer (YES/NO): NO